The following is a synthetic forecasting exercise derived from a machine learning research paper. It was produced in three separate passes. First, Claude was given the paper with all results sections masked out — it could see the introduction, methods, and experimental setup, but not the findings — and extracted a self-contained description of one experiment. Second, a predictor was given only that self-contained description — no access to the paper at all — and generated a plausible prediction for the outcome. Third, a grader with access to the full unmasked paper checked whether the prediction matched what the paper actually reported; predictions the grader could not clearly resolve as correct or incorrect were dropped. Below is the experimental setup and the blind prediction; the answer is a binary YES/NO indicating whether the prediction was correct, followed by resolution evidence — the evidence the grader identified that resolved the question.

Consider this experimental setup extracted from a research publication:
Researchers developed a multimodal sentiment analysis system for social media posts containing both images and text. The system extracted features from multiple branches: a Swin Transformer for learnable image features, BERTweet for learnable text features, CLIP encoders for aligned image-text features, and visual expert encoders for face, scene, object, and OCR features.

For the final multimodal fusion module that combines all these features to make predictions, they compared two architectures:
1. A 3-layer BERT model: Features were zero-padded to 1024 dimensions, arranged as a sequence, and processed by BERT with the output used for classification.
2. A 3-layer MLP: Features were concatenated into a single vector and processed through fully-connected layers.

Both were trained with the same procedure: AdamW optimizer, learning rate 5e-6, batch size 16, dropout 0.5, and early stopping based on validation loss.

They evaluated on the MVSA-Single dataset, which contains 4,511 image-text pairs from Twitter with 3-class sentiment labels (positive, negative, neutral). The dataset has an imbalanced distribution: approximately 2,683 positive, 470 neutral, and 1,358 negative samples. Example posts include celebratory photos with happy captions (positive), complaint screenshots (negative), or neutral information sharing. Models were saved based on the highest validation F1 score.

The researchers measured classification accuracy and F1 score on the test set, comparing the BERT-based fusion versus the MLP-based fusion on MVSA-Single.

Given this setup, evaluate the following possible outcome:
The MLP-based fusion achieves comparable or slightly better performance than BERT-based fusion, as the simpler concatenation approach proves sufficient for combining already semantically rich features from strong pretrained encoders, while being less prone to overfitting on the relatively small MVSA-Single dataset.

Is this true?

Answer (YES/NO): NO